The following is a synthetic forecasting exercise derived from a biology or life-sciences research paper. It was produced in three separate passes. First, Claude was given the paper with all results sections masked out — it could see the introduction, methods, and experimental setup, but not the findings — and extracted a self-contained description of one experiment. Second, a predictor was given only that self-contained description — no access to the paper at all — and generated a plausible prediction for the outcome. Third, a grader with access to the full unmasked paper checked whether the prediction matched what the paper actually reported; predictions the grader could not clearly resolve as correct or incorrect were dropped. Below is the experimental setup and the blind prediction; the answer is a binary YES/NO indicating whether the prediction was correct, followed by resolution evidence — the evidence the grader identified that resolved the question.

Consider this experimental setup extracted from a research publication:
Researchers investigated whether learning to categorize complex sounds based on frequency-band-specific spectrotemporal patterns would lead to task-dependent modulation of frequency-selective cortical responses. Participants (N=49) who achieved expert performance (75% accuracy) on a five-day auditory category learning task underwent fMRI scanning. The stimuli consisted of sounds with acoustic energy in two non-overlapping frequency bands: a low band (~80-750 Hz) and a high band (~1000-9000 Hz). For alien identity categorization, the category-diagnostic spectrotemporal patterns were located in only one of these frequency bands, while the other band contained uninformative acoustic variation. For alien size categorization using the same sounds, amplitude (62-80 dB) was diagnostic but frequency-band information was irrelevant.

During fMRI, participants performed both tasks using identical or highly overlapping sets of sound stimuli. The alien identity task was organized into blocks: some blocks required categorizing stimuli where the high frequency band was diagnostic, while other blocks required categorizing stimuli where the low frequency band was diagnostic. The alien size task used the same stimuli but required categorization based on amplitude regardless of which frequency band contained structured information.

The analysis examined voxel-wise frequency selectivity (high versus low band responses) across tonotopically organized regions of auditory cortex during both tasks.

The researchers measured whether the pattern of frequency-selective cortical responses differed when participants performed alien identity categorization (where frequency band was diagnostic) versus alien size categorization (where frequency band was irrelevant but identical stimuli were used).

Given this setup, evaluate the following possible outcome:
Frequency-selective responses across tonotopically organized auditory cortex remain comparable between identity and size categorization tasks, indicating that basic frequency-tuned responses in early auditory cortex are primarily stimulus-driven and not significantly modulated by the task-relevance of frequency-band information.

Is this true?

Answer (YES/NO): NO